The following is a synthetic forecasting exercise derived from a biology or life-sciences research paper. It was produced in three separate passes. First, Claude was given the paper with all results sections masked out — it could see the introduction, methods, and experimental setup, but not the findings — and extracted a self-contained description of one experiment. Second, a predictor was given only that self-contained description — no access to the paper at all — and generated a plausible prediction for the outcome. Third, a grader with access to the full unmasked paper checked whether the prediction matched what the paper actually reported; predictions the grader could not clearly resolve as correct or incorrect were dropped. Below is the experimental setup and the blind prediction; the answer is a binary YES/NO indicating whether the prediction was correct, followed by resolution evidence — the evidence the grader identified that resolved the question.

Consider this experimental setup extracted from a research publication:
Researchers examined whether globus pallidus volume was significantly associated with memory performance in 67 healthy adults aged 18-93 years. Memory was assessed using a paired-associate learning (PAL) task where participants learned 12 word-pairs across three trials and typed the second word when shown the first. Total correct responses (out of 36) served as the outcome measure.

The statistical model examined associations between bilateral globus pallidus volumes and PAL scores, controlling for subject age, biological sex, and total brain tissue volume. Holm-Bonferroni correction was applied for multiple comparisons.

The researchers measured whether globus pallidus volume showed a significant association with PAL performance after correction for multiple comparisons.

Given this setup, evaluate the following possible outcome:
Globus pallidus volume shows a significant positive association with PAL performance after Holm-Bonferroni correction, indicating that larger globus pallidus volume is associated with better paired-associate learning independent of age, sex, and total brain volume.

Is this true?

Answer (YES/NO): NO